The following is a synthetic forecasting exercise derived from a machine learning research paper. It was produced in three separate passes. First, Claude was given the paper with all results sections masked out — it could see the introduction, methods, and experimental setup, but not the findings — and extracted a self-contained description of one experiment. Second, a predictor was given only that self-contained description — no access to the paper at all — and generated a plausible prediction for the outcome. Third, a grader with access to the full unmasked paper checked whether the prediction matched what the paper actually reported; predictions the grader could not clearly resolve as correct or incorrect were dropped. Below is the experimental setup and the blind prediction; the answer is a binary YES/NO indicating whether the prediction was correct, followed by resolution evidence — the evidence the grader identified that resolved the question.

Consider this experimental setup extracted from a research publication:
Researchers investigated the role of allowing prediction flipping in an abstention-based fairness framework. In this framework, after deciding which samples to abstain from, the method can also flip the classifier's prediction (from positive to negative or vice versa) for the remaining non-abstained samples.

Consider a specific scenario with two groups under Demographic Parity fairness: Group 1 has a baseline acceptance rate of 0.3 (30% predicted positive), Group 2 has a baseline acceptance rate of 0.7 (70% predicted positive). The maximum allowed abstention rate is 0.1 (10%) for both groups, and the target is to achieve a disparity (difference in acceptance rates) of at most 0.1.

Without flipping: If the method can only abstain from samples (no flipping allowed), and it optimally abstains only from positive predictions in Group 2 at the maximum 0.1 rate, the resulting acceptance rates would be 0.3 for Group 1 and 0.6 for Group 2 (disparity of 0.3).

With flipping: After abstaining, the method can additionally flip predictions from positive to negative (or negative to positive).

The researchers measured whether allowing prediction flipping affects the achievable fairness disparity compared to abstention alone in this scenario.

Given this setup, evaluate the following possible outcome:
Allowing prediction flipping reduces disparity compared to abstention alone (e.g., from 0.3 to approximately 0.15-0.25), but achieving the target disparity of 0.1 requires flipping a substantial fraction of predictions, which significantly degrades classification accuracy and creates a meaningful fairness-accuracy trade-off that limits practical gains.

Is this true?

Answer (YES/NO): NO